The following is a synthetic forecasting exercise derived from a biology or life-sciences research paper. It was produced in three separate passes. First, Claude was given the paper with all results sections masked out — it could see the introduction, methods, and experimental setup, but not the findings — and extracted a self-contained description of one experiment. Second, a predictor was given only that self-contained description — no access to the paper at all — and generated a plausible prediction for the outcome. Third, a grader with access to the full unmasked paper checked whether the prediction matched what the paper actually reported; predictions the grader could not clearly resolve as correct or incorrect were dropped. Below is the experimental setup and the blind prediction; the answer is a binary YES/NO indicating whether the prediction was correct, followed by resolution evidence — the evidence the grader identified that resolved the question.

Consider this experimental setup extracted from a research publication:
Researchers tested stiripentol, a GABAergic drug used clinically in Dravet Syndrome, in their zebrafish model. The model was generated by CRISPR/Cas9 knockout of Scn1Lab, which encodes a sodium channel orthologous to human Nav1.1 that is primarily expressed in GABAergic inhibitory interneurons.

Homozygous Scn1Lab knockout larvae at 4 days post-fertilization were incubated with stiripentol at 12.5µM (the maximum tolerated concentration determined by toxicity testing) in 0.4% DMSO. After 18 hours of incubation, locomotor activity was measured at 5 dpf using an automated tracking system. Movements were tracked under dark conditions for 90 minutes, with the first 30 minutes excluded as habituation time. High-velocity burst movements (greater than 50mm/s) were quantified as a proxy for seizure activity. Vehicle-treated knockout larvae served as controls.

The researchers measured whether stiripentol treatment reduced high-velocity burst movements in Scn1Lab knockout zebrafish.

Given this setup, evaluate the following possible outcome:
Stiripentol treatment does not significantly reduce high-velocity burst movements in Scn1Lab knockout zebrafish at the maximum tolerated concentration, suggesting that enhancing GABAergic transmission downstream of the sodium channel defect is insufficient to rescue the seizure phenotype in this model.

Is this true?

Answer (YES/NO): NO